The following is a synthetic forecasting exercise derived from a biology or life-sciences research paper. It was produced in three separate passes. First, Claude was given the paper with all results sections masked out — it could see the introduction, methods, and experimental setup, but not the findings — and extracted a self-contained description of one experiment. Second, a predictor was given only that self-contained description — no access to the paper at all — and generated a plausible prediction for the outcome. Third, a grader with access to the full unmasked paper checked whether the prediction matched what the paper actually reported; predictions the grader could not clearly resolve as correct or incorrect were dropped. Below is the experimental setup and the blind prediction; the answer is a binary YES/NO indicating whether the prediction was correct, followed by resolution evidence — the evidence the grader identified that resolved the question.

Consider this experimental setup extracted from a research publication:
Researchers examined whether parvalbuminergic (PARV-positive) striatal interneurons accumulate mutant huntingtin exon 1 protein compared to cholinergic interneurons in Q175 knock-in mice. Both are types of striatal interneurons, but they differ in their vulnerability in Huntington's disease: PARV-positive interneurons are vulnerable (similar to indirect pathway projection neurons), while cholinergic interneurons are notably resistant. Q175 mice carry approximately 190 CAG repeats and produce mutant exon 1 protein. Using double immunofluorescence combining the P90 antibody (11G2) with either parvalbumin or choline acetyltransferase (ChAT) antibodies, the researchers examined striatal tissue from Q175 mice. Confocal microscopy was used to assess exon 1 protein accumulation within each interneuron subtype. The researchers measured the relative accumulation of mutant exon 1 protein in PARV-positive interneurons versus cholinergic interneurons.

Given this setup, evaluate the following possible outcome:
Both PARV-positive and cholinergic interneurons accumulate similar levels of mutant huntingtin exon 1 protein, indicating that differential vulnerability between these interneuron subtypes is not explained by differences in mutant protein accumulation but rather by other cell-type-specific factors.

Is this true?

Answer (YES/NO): NO